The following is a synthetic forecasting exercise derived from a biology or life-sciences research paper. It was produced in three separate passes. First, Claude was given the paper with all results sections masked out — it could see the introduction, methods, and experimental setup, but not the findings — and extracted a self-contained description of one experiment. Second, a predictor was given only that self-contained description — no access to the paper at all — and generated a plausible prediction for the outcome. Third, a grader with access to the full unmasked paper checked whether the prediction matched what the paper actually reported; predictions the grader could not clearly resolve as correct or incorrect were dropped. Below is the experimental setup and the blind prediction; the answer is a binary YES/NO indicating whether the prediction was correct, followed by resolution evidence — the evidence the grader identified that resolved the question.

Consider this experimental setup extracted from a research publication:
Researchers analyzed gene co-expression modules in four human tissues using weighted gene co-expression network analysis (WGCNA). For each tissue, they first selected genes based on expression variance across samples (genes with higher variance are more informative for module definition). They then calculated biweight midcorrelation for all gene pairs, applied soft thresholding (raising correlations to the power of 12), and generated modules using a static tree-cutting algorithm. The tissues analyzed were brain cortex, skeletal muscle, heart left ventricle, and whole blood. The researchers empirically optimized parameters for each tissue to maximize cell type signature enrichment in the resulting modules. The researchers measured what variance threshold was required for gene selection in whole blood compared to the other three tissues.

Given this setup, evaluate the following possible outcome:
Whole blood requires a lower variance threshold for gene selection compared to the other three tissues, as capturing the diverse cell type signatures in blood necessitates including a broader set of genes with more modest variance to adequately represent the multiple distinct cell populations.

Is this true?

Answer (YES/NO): NO